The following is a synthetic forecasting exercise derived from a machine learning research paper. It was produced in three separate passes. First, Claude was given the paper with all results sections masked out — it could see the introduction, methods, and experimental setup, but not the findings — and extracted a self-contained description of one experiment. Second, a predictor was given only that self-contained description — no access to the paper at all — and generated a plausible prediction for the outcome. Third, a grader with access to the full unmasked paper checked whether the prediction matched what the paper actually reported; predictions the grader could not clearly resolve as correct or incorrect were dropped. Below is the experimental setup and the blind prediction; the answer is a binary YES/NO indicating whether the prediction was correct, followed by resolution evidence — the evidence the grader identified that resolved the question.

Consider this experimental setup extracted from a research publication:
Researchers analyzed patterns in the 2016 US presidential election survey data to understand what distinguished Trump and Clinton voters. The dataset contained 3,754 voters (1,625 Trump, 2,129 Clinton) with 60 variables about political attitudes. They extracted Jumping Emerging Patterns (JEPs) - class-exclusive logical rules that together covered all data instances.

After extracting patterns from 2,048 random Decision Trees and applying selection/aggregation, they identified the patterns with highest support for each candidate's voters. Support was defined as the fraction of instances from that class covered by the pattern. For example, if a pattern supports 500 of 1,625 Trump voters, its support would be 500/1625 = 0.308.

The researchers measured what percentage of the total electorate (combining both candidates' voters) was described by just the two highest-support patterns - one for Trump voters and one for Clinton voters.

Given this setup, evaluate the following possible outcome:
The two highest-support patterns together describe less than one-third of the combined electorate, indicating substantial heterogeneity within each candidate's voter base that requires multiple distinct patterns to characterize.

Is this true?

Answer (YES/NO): NO